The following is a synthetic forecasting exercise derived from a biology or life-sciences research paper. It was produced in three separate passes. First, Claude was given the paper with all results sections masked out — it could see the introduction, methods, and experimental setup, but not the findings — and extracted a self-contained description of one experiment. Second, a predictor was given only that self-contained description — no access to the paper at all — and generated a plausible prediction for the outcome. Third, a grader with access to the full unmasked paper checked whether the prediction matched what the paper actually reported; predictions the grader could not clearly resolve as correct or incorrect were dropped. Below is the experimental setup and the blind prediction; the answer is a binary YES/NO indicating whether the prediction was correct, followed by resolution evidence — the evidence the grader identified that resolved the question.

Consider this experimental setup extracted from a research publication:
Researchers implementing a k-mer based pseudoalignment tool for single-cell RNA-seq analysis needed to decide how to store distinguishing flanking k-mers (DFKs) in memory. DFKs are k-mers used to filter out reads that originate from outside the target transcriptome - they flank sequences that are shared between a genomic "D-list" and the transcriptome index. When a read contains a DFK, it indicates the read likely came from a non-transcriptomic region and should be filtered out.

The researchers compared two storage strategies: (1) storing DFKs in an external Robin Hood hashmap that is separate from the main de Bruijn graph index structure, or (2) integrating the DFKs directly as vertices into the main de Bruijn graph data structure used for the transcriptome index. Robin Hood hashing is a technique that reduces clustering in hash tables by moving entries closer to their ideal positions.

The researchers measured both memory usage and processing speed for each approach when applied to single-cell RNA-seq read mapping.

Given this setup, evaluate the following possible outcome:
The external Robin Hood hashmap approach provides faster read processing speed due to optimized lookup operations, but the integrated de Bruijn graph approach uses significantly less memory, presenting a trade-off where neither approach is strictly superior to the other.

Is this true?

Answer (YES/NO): NO